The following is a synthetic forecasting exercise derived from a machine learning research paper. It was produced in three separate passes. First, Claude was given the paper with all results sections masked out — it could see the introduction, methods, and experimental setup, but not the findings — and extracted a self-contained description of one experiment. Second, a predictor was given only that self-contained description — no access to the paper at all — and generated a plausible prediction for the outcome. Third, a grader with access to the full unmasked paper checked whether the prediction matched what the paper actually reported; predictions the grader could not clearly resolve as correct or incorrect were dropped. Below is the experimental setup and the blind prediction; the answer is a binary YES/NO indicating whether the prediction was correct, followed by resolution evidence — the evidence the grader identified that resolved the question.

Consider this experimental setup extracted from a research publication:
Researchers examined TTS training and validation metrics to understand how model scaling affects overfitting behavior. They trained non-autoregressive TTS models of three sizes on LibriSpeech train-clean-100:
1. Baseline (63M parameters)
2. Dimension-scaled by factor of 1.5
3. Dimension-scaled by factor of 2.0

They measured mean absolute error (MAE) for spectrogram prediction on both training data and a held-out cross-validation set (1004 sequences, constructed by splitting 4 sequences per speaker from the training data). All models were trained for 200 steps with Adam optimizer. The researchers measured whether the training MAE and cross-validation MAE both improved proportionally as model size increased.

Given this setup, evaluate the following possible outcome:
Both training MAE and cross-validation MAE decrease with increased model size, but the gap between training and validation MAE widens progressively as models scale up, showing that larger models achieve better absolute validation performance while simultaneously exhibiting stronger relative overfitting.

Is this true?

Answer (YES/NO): YES